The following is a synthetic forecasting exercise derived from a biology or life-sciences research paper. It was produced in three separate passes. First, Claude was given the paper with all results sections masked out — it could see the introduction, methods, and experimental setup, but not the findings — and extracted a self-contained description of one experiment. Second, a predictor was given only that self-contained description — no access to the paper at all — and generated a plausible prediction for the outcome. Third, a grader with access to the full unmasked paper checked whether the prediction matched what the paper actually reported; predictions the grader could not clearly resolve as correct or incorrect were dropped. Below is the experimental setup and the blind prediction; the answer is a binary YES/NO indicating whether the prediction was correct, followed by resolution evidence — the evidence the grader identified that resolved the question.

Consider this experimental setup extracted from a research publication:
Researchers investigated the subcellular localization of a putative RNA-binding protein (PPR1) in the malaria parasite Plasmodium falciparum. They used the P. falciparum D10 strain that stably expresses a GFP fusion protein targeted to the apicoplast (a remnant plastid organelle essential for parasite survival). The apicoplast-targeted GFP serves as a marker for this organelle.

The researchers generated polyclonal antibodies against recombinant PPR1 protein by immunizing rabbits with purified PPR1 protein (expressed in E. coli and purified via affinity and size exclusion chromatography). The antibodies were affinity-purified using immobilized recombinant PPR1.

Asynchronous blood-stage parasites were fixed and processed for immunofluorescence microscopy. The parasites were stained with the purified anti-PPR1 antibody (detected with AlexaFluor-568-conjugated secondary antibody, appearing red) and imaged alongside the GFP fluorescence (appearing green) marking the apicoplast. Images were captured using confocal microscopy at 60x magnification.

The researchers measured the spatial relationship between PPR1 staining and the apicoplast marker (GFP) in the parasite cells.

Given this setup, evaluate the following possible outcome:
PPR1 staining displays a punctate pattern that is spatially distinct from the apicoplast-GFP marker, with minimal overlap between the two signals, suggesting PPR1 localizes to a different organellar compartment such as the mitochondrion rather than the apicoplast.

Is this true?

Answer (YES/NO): NO